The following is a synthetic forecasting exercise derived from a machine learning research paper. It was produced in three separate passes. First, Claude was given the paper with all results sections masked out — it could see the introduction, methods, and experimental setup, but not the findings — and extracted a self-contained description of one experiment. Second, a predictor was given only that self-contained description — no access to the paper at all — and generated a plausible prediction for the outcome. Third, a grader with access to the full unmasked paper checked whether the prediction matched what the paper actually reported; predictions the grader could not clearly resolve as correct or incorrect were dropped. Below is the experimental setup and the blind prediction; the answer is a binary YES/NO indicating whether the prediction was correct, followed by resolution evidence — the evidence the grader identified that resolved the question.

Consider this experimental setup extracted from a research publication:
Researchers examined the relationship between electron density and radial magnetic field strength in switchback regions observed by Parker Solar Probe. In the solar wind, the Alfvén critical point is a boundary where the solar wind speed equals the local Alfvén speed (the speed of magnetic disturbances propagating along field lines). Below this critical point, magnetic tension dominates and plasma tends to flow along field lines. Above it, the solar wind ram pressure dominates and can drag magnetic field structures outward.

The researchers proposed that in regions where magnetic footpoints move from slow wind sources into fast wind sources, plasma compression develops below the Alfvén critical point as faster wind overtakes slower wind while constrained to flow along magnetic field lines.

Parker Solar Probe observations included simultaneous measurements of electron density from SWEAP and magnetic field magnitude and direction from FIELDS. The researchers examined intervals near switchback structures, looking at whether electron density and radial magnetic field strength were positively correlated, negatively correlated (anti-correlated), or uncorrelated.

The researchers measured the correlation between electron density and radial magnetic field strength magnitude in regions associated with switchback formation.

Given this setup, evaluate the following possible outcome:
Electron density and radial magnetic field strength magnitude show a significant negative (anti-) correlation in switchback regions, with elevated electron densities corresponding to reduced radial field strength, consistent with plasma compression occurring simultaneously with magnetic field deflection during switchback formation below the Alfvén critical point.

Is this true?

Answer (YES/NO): YES